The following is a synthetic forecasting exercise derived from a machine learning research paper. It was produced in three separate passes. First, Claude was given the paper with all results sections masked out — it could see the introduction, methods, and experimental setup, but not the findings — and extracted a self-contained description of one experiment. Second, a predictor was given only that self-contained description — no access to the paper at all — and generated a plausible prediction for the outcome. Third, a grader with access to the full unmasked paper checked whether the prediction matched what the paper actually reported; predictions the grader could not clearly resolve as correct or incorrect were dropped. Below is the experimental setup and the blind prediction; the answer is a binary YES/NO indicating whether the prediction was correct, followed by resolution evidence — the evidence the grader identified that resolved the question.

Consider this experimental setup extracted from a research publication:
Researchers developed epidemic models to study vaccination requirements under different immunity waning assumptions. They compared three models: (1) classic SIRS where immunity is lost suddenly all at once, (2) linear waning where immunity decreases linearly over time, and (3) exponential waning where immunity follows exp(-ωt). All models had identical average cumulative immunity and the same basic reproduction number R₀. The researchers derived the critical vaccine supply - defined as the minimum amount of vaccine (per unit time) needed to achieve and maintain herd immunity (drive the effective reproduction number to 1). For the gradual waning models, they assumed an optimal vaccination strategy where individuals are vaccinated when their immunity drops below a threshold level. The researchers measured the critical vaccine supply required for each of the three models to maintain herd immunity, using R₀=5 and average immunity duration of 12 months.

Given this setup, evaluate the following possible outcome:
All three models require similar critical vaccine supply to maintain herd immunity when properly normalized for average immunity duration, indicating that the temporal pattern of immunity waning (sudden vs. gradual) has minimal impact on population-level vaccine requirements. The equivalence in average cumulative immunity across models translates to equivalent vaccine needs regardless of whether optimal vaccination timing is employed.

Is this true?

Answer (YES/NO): NO